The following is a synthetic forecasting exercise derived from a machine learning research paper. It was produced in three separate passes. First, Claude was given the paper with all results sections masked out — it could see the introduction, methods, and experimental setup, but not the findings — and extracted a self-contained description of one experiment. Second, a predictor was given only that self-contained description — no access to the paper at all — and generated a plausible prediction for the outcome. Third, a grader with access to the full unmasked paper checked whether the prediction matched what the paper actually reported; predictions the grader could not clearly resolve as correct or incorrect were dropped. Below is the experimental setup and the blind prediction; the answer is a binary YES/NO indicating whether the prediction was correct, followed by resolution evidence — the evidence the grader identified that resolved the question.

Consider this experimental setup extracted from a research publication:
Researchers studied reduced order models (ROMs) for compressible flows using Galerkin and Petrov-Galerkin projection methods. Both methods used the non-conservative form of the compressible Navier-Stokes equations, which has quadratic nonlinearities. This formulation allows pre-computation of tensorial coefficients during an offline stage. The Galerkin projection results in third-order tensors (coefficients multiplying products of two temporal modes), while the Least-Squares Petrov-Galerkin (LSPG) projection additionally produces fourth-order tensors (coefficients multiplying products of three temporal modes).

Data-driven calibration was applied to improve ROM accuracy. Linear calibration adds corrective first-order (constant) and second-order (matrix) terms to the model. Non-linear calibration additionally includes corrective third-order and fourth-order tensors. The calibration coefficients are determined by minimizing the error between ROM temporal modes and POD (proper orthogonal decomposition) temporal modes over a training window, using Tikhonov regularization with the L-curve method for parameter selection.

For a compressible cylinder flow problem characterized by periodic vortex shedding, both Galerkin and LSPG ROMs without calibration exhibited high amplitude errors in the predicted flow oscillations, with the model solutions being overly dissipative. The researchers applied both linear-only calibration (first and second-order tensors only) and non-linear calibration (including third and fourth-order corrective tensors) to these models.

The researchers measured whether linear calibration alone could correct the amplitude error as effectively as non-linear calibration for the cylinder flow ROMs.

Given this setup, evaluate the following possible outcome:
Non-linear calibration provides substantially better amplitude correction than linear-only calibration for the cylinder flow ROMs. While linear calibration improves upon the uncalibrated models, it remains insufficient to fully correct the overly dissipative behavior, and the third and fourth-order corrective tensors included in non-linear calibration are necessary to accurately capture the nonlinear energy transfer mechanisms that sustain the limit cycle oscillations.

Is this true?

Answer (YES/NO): NO